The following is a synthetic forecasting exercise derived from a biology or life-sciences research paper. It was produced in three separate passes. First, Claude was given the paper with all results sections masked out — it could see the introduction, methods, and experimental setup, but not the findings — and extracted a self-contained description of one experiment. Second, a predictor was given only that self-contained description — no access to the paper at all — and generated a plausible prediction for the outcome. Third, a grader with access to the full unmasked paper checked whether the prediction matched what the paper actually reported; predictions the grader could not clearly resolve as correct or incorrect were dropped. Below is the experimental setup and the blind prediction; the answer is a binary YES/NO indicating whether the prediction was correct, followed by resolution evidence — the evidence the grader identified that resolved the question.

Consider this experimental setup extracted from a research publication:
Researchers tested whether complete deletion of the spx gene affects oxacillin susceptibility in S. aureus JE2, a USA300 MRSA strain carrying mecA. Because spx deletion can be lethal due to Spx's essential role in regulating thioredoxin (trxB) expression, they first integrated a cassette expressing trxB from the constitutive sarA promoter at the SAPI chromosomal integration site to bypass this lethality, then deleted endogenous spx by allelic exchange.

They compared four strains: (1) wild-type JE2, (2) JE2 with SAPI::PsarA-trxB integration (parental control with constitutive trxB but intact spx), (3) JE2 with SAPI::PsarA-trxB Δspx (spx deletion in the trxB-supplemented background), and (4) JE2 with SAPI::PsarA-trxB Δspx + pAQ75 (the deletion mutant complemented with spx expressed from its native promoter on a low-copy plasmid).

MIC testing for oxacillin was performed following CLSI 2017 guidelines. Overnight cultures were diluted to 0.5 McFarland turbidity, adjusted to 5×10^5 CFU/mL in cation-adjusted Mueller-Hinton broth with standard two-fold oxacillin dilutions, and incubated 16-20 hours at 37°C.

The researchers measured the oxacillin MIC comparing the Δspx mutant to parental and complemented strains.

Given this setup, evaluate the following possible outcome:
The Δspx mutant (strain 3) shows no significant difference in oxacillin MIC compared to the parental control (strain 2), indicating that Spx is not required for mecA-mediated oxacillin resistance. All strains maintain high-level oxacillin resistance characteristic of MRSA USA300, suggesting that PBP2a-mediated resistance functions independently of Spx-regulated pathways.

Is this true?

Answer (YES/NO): NO